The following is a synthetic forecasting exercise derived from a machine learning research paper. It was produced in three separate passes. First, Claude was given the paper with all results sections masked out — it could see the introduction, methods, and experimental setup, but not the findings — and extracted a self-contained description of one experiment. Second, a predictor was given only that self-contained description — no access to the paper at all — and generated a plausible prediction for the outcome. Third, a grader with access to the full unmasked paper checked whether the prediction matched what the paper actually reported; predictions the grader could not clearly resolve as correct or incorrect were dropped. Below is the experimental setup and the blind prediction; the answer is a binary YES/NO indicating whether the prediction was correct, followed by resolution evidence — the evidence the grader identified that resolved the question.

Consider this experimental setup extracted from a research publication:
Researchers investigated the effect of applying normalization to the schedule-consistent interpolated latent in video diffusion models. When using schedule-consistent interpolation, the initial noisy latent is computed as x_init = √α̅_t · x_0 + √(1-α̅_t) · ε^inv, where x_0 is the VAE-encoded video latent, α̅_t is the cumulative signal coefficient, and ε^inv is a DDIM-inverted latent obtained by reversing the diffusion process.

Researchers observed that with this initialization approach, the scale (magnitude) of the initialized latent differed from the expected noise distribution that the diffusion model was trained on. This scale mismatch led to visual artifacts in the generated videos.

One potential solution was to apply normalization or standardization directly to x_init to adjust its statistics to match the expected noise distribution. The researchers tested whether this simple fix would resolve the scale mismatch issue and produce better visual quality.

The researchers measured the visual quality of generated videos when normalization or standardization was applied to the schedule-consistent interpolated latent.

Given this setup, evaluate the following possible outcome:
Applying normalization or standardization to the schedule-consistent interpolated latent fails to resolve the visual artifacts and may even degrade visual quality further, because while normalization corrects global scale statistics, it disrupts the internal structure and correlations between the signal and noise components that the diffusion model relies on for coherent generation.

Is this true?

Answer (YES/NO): YES